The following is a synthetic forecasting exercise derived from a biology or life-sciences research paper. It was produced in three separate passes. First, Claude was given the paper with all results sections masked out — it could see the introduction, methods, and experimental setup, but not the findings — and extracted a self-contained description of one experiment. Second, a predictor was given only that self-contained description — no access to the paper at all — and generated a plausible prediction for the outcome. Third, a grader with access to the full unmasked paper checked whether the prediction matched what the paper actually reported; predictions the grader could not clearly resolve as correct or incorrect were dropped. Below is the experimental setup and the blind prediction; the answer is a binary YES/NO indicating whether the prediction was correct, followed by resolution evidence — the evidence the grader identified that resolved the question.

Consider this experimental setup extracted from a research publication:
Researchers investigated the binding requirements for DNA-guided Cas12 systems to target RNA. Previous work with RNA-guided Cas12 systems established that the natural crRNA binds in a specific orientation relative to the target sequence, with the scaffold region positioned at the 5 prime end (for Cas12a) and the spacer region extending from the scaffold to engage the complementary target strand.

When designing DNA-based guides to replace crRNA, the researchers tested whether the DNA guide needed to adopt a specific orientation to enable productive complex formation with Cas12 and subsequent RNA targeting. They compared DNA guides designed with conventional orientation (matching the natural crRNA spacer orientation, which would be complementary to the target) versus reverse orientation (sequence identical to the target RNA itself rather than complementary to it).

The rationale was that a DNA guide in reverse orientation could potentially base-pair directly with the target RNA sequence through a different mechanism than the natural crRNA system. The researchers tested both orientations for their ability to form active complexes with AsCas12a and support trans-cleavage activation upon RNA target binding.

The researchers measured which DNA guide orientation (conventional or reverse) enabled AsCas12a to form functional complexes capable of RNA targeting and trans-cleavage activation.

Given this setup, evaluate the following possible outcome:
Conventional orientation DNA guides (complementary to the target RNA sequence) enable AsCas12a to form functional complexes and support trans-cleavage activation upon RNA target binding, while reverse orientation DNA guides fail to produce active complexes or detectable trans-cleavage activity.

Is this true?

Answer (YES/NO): NO